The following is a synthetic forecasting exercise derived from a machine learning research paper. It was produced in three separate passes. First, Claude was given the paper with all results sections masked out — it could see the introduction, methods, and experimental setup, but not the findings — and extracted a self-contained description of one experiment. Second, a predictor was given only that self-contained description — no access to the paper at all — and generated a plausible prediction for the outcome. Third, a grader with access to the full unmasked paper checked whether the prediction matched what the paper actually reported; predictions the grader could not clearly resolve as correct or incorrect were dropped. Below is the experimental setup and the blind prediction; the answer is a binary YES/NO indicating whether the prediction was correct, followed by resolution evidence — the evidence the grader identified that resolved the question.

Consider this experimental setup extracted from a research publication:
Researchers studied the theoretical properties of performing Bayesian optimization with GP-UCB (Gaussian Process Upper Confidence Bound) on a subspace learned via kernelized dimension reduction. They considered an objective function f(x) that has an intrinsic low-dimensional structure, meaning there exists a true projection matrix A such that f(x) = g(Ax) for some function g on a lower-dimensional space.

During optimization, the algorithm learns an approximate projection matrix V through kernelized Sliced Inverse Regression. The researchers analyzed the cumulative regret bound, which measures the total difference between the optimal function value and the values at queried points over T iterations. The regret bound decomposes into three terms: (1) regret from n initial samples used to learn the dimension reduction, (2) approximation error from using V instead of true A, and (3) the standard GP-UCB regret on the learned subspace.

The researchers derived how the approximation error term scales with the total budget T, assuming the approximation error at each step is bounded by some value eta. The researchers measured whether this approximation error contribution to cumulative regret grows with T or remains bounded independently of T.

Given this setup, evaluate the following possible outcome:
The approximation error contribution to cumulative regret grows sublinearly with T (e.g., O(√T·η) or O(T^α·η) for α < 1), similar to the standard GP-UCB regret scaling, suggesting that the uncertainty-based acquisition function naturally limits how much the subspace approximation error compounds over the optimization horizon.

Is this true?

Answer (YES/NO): NO